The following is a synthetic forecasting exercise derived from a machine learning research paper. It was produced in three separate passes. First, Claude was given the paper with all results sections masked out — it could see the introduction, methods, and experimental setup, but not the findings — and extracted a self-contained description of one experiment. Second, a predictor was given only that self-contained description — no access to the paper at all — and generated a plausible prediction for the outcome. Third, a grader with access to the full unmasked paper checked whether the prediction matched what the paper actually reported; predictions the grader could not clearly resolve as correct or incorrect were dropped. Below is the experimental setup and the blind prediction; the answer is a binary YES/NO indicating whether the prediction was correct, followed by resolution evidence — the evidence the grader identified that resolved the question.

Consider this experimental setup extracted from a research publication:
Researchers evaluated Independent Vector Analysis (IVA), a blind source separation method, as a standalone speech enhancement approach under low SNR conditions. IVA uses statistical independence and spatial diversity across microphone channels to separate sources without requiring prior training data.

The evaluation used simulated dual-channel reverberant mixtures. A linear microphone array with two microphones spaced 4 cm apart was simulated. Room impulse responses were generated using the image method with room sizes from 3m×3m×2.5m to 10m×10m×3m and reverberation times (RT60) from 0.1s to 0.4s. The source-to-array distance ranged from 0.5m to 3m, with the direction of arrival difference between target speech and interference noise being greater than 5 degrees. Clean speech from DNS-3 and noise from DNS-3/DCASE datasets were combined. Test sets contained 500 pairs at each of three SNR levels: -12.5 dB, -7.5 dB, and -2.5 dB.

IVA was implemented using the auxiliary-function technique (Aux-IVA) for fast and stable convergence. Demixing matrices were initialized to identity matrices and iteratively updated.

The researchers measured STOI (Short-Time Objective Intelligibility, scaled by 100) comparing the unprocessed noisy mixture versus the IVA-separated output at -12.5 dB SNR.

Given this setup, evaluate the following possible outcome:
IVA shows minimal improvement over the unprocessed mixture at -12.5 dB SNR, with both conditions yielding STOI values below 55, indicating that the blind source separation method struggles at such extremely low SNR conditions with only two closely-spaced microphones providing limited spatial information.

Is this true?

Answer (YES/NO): NO